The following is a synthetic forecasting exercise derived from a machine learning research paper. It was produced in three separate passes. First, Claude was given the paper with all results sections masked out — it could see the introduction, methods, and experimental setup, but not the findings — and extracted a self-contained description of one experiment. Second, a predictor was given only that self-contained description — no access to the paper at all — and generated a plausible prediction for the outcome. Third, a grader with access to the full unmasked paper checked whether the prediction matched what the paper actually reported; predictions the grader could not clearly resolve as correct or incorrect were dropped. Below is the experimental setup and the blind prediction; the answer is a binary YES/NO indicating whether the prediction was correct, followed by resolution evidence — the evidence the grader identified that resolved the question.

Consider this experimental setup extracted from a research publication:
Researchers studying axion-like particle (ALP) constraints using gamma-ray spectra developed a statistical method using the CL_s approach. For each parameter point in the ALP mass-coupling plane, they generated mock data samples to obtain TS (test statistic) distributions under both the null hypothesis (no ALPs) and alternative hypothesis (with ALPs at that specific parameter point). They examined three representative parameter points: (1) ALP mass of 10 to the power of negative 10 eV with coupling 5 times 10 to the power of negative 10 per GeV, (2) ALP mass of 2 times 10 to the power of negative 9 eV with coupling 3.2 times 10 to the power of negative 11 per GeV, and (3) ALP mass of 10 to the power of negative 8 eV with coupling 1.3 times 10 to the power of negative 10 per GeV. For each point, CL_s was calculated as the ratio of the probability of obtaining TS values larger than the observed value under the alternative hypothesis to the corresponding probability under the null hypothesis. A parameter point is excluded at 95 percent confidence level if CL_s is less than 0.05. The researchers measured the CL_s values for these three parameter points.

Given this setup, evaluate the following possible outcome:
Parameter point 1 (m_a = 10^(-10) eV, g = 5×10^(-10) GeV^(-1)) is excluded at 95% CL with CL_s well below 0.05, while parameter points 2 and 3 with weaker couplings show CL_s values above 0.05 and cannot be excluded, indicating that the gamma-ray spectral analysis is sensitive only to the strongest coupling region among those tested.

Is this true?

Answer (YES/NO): NO